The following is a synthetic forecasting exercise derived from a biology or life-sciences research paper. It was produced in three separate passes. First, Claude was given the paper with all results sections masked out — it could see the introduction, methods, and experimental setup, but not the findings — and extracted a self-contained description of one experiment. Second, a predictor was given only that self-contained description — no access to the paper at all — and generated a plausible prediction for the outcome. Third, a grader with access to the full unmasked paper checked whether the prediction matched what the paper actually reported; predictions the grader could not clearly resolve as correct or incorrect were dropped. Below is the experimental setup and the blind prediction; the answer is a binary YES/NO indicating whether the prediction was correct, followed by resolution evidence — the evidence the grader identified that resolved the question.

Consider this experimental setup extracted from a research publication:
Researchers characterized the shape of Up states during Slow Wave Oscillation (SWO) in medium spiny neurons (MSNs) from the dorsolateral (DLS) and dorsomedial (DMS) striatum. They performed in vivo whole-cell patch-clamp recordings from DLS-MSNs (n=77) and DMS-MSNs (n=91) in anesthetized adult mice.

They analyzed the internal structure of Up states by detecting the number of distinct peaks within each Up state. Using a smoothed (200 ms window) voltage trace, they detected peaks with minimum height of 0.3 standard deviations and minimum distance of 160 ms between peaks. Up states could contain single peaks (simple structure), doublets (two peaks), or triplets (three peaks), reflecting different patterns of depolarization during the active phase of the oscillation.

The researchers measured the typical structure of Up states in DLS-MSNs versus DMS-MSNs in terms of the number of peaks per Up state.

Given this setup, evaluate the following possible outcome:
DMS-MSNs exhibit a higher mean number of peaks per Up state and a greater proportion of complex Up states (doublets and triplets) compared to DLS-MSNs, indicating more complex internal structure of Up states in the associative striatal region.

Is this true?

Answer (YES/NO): NO